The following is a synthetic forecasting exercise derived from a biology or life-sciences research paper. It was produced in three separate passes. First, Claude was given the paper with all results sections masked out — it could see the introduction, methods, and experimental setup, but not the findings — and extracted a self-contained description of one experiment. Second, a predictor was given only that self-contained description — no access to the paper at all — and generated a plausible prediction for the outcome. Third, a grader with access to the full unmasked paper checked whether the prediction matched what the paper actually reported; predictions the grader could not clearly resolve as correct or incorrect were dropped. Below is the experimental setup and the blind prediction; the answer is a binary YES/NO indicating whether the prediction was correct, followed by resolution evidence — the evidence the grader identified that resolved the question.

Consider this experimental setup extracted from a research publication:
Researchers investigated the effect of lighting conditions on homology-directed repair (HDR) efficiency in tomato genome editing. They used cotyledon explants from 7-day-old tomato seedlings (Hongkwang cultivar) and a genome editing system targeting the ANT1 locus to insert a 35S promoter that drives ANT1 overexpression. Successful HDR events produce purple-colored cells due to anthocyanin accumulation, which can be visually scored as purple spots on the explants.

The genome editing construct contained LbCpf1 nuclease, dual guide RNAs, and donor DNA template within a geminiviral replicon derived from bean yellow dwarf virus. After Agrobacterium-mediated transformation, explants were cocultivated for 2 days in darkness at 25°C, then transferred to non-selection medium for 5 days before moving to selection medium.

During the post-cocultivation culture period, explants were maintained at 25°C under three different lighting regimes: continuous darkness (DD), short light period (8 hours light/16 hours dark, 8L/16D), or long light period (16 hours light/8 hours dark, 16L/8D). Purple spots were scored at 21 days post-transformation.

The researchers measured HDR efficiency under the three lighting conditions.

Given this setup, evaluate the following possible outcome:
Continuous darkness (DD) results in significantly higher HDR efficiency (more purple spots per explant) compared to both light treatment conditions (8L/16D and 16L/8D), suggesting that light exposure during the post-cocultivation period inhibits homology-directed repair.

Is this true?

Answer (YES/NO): NO